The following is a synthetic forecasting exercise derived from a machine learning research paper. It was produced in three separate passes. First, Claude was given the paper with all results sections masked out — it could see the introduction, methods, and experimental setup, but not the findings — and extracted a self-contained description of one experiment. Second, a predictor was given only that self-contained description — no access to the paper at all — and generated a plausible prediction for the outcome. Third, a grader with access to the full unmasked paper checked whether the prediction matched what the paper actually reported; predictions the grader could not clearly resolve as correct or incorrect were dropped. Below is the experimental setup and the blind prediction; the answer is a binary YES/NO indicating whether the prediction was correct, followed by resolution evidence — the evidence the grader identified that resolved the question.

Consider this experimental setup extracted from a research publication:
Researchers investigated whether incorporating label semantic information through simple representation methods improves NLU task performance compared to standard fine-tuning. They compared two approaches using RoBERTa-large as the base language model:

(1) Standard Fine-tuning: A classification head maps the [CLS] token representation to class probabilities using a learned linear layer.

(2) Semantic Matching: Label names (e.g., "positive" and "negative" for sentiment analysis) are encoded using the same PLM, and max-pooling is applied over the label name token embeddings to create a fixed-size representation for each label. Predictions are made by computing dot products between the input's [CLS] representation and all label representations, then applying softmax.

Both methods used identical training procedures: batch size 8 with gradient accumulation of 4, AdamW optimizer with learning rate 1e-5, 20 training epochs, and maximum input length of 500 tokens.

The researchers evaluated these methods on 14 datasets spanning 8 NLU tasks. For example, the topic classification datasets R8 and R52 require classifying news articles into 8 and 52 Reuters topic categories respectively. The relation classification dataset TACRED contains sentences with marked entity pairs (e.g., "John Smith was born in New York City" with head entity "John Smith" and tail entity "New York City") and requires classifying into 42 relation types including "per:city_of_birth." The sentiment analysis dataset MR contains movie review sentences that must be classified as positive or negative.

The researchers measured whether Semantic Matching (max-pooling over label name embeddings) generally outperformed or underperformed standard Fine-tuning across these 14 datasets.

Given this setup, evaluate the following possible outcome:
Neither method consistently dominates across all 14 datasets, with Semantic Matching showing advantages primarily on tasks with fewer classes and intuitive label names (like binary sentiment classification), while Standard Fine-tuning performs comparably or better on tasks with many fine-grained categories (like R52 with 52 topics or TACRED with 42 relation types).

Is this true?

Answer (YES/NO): NO